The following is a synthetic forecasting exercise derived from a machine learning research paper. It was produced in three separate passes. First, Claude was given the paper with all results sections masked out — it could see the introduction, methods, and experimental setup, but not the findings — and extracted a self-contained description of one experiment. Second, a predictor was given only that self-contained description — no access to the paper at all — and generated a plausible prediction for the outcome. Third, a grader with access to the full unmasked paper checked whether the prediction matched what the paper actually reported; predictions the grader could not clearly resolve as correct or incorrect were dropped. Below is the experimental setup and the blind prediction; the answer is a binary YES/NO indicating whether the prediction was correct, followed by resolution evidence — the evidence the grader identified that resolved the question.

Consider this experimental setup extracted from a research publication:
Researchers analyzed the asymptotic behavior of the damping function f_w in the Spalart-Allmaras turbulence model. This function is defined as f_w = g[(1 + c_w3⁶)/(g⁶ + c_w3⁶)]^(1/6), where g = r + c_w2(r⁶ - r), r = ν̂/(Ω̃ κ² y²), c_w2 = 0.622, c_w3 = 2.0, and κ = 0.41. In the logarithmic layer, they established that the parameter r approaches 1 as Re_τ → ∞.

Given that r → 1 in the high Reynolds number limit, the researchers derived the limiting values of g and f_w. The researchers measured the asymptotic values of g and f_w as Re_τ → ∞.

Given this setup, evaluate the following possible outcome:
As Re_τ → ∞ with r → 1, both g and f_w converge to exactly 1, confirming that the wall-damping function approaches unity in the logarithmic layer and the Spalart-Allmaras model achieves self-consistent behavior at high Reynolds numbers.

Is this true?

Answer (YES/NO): YES